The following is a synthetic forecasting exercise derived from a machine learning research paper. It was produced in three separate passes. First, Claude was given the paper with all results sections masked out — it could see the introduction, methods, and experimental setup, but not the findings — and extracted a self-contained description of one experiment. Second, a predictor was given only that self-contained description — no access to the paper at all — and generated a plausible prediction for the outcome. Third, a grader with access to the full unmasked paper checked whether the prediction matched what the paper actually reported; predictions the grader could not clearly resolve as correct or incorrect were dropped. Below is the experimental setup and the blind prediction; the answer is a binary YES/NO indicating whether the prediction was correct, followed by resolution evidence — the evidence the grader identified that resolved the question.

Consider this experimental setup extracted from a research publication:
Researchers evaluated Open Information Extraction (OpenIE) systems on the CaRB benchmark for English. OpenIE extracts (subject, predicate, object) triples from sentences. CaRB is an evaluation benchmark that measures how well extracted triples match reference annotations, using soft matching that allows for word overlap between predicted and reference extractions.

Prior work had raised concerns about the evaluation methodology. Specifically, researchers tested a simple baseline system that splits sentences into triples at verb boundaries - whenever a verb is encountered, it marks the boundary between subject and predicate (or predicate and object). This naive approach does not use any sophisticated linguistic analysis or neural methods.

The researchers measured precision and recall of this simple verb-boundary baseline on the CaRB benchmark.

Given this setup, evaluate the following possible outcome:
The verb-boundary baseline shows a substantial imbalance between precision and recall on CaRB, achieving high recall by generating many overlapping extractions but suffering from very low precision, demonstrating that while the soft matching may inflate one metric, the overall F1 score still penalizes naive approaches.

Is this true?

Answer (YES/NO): NO